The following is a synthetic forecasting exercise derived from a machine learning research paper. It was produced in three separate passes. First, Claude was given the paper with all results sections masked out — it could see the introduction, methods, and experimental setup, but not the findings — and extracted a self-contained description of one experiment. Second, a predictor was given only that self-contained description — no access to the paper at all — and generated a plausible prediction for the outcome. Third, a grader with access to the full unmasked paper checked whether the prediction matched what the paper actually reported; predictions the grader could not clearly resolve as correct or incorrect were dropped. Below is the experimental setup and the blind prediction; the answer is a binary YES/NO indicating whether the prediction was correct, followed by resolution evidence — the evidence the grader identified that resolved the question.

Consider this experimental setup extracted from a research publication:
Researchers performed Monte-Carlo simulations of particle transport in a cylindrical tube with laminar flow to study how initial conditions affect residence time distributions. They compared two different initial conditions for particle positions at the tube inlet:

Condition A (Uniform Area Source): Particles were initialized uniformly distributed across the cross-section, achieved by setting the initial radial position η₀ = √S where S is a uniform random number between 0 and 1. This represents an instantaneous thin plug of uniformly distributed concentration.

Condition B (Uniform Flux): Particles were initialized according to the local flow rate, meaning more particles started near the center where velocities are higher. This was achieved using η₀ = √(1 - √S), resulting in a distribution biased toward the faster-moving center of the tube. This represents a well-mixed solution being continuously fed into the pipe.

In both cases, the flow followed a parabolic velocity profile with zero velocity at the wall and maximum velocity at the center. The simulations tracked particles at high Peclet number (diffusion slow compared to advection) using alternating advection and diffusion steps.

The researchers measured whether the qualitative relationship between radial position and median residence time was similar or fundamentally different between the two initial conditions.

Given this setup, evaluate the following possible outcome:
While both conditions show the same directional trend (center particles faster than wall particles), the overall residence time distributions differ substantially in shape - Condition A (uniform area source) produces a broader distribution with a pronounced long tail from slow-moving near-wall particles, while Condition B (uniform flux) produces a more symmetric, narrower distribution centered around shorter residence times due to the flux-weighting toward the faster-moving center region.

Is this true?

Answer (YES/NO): NO